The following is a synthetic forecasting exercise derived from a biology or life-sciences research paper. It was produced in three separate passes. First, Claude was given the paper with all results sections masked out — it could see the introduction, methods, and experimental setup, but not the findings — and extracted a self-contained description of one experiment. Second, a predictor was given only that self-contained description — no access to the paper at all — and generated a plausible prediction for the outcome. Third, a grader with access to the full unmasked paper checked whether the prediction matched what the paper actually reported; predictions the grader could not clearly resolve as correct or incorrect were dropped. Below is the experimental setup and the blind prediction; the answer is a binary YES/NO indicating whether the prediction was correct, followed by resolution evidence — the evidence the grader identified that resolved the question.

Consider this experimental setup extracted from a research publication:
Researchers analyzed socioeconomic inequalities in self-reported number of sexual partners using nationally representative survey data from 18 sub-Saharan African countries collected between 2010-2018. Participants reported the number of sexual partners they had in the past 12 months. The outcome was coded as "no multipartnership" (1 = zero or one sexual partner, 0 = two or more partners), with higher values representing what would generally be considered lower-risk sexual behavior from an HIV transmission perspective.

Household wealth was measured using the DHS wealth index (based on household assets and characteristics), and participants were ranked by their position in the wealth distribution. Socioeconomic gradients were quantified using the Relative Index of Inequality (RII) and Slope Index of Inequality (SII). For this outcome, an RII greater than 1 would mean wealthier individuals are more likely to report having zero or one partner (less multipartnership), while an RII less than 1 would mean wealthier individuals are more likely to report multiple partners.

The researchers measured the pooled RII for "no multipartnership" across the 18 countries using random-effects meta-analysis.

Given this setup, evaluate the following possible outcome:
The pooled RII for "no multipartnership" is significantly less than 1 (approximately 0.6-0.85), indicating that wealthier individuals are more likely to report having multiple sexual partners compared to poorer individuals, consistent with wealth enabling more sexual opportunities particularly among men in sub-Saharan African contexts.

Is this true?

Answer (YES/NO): NO